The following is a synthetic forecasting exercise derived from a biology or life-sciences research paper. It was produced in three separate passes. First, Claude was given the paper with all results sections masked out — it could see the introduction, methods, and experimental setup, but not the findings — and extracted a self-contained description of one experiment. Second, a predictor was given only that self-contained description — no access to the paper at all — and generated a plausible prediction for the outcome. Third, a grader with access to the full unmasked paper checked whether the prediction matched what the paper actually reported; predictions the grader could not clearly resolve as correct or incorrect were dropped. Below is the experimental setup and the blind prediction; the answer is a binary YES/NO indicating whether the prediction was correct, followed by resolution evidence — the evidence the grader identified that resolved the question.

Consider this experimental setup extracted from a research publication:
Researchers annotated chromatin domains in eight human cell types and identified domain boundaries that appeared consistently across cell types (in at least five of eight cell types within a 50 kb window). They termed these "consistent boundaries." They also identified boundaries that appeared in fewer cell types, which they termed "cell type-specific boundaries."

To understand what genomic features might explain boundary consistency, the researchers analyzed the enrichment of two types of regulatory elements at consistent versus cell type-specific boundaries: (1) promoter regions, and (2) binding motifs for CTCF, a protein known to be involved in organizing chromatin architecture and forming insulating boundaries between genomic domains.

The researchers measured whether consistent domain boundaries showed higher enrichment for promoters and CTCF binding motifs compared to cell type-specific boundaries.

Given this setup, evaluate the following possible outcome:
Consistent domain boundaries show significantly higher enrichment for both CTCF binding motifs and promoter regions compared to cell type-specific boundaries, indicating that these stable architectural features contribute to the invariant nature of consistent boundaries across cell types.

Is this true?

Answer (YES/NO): YES